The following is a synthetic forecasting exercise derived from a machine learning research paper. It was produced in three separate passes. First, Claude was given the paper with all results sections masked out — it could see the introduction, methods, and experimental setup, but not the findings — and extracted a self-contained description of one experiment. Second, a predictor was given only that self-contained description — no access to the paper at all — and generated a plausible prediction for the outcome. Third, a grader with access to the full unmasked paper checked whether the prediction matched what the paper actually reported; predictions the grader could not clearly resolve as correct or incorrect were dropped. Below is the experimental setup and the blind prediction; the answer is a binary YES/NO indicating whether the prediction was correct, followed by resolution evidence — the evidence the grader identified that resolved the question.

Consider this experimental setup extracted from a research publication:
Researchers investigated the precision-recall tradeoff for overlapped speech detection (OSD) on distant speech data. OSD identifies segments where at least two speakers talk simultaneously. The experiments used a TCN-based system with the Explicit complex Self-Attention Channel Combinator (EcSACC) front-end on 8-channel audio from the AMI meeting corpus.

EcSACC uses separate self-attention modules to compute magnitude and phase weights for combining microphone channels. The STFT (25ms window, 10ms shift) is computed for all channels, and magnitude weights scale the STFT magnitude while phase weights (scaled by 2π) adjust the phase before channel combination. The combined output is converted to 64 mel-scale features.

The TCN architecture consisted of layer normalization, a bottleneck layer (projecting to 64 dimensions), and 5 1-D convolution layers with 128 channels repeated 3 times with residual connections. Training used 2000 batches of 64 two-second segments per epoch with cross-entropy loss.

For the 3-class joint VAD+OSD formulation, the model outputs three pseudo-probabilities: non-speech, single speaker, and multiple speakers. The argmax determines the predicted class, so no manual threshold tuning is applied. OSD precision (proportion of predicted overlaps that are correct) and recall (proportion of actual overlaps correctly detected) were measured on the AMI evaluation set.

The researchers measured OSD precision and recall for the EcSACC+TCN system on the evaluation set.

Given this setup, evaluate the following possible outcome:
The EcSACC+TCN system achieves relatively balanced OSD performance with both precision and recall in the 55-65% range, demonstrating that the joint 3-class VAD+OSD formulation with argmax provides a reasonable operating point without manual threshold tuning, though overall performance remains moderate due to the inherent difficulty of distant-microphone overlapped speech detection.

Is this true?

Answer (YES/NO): NO